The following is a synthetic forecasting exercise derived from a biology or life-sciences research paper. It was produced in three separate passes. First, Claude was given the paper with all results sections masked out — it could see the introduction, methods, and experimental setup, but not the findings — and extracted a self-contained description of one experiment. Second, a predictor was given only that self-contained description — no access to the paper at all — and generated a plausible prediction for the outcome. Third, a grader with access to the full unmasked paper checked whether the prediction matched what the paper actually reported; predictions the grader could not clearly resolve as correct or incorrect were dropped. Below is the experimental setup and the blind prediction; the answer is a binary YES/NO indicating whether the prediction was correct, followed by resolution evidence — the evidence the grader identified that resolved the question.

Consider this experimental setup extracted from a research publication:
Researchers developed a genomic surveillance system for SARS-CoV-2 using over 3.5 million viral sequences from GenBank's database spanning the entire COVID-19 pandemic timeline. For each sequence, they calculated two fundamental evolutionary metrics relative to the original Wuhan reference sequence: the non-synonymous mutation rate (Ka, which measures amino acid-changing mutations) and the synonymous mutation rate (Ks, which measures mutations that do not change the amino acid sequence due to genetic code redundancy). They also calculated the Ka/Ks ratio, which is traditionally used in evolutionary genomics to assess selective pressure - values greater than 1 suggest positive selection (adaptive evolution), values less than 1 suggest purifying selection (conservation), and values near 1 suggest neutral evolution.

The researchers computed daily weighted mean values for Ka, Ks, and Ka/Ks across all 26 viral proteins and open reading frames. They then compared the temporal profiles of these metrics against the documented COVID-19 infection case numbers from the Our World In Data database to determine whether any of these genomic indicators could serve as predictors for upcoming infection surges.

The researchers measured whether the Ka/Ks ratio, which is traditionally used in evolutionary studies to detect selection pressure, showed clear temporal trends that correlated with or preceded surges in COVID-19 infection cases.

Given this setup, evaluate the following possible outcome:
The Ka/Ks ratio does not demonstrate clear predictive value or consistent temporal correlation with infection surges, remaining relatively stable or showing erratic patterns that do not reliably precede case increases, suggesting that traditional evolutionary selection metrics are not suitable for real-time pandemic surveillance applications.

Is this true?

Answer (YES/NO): YES